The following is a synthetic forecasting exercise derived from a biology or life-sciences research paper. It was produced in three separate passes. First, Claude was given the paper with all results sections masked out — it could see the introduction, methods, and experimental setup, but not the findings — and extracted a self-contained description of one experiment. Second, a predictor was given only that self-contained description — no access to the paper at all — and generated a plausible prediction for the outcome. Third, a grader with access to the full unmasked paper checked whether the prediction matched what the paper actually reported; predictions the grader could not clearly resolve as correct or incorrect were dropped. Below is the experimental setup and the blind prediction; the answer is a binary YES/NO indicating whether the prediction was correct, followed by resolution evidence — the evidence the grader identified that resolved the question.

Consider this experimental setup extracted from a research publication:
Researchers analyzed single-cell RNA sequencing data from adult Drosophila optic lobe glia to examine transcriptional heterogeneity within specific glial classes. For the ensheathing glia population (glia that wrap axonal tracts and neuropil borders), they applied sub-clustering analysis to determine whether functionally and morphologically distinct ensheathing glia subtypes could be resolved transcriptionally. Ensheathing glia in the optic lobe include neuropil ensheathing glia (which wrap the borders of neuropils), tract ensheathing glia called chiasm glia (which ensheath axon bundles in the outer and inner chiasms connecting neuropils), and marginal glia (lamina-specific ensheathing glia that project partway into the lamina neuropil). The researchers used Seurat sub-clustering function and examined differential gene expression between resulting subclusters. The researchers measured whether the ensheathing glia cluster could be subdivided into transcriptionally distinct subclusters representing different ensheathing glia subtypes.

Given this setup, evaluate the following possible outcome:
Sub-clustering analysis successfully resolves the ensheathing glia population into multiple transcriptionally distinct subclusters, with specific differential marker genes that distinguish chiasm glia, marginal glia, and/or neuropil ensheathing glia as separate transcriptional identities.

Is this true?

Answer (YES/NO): NO